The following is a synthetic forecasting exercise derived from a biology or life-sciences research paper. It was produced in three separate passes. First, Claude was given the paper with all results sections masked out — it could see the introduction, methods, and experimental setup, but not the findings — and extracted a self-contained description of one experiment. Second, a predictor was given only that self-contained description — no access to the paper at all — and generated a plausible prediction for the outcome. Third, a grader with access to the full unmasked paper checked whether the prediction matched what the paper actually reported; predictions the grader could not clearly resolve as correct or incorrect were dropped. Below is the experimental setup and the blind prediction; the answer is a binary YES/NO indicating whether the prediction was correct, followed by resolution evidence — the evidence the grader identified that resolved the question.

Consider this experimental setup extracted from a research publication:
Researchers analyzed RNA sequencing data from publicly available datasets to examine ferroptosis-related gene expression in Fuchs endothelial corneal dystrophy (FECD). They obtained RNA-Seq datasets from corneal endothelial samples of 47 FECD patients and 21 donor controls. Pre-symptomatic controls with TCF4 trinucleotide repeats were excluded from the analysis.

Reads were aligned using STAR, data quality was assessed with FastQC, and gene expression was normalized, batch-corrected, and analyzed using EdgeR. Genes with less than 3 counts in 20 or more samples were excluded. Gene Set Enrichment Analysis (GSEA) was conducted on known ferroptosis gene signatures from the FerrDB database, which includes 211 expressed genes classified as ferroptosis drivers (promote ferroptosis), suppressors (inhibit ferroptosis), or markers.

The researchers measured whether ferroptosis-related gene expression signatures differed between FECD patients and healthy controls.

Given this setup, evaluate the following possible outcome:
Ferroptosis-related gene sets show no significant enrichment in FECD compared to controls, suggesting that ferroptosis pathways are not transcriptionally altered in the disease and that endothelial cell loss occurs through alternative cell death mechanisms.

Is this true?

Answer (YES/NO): NO